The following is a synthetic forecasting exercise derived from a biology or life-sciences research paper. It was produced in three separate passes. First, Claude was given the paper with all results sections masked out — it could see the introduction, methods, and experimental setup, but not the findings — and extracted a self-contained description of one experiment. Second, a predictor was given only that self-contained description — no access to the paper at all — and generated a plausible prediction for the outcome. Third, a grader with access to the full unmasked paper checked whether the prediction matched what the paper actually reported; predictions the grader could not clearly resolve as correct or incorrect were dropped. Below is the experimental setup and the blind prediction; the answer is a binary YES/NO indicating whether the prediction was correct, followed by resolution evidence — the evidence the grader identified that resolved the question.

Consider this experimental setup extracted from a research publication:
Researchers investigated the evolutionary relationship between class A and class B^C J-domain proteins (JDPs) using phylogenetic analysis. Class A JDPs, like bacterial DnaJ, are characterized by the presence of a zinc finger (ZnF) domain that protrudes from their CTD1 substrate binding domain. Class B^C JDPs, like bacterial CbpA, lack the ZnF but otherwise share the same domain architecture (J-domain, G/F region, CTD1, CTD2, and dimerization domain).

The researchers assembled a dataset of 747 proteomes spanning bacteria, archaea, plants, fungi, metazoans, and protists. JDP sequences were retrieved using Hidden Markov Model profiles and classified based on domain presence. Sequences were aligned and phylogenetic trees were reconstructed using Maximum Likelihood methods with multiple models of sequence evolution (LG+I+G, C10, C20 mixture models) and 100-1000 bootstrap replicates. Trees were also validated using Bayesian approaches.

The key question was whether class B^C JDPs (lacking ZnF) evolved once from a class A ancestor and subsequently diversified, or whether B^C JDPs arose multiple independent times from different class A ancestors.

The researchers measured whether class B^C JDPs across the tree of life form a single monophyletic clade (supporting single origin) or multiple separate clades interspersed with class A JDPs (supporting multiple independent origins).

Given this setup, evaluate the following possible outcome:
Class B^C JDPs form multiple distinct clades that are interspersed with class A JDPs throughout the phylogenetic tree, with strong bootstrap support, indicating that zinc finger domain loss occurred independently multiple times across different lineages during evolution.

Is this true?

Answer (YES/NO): YES